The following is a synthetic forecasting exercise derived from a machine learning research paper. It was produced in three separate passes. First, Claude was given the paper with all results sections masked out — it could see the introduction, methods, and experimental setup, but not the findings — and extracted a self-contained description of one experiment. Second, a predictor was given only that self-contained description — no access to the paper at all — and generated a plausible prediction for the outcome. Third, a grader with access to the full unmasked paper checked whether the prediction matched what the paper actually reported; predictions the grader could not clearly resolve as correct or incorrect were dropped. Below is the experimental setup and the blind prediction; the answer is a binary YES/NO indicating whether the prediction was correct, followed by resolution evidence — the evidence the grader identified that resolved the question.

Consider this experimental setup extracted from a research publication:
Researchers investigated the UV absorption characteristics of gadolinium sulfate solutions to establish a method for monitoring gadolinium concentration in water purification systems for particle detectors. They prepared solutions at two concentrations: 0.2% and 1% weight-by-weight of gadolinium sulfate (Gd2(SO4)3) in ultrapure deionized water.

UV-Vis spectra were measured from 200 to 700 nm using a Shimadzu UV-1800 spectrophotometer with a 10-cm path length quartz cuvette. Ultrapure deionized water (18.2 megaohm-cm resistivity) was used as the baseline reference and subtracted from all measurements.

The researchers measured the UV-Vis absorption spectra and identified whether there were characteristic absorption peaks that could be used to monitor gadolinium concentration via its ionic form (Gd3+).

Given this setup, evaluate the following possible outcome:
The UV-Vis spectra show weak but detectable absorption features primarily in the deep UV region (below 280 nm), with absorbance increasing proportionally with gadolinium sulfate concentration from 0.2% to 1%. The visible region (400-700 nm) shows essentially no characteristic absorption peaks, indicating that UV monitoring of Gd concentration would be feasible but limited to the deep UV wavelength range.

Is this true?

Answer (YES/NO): NO